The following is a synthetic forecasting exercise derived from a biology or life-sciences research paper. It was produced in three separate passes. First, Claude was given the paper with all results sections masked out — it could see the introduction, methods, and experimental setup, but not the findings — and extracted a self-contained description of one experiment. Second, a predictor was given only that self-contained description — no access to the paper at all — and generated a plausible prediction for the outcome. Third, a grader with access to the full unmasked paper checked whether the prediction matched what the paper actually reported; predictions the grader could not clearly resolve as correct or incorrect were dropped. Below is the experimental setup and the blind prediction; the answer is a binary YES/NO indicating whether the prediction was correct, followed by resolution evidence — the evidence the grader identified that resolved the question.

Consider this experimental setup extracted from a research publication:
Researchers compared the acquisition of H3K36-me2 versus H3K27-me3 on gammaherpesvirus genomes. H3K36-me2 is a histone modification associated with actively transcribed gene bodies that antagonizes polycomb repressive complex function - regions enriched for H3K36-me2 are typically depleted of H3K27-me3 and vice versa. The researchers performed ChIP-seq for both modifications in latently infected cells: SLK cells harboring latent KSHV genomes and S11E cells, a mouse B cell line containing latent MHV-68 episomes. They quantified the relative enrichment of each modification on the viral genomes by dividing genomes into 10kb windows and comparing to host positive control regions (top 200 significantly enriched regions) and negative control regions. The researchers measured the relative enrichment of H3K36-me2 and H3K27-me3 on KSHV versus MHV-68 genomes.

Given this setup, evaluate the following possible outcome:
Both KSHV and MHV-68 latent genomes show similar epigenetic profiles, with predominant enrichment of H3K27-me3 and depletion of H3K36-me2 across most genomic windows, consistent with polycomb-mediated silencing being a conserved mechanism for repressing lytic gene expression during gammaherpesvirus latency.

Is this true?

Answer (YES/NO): NO